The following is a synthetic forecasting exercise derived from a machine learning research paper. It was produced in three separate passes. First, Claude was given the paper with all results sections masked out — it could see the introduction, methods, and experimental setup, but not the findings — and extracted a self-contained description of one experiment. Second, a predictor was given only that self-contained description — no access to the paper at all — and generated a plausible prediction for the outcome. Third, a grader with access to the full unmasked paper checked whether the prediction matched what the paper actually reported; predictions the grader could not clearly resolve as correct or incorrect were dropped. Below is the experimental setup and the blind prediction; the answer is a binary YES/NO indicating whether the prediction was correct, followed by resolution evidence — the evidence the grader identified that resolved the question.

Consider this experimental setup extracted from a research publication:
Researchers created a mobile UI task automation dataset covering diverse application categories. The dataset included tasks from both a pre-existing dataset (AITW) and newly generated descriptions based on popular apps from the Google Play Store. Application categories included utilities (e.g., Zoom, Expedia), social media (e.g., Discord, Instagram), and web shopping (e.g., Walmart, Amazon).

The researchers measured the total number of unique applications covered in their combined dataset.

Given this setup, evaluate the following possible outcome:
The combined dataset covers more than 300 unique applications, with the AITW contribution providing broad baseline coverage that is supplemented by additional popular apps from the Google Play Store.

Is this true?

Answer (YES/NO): NO